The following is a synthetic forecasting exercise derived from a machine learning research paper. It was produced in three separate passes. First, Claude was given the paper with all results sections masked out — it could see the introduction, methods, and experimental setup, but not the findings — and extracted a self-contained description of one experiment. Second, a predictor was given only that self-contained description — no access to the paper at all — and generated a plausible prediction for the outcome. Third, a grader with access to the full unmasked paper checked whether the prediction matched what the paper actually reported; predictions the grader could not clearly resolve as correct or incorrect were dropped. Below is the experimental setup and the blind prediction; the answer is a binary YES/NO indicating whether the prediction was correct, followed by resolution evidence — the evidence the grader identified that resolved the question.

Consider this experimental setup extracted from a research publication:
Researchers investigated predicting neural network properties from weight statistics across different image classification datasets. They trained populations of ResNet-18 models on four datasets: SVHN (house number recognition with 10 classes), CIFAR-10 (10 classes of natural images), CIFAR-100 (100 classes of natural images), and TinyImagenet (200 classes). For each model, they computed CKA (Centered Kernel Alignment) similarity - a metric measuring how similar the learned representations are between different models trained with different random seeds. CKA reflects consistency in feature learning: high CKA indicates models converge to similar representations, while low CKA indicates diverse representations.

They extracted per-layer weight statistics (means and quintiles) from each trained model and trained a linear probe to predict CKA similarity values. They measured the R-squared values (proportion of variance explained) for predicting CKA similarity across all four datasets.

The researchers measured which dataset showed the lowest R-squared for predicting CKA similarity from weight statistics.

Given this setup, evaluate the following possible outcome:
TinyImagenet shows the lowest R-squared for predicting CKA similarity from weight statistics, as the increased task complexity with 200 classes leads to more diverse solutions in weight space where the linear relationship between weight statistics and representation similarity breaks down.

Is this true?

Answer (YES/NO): NO